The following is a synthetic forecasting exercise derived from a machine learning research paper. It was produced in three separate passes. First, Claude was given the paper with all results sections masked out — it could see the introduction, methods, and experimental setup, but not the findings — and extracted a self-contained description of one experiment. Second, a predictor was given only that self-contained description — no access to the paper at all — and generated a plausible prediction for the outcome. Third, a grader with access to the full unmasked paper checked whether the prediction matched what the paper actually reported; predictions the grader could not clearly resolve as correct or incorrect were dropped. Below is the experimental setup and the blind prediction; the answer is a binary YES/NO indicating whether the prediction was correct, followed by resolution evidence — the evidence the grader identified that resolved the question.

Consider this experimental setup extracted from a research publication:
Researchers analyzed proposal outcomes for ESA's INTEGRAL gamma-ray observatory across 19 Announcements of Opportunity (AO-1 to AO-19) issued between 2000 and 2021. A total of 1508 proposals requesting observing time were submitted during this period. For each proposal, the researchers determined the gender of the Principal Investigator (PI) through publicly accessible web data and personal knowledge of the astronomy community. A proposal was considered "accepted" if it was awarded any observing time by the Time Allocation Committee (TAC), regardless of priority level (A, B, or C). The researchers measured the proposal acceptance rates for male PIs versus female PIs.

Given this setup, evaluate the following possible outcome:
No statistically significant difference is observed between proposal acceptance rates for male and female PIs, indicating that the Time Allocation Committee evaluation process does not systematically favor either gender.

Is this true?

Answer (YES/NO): NO